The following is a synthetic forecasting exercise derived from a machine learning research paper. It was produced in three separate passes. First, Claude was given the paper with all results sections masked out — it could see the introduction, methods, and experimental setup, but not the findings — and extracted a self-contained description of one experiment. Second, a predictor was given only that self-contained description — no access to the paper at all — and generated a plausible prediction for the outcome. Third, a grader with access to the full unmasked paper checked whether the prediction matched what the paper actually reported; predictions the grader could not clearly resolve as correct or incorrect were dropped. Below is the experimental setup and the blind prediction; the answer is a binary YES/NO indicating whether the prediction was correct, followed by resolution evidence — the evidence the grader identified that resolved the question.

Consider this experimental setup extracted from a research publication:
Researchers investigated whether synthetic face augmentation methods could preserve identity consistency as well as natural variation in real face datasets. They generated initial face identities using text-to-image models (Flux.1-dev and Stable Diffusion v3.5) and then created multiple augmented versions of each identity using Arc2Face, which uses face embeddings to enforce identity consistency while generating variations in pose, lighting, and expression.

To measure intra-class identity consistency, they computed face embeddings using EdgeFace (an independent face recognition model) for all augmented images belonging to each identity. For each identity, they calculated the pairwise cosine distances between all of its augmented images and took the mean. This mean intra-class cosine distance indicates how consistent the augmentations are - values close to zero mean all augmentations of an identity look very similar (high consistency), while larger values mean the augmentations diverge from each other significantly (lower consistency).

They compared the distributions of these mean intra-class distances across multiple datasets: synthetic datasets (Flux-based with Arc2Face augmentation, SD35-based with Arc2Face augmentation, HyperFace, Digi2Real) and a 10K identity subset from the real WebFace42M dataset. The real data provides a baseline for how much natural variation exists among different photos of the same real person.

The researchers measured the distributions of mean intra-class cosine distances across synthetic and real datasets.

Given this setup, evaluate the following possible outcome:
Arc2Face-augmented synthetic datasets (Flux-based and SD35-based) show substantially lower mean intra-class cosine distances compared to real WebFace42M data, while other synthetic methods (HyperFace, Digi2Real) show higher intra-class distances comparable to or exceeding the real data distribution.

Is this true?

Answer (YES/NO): NO